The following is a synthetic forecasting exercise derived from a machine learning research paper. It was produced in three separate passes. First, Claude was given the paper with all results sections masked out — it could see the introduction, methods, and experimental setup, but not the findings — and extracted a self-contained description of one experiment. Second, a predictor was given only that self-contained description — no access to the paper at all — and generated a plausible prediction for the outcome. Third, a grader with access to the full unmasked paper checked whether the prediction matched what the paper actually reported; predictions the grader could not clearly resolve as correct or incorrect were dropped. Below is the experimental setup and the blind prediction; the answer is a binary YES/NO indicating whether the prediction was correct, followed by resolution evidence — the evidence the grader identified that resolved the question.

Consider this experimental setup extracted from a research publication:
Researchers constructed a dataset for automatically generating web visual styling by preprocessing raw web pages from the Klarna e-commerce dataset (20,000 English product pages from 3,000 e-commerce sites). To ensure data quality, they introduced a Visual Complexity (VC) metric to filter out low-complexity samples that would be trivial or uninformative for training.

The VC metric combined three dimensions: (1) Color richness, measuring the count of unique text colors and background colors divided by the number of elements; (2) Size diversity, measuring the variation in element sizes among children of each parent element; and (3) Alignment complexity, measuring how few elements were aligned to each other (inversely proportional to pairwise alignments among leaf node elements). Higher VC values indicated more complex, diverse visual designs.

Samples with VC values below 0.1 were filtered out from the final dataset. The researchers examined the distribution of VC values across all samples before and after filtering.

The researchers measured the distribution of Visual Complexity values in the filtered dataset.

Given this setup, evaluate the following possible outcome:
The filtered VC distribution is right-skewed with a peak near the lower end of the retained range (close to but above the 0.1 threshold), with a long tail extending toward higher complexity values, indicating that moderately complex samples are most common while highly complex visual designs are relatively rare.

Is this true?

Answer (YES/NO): NO